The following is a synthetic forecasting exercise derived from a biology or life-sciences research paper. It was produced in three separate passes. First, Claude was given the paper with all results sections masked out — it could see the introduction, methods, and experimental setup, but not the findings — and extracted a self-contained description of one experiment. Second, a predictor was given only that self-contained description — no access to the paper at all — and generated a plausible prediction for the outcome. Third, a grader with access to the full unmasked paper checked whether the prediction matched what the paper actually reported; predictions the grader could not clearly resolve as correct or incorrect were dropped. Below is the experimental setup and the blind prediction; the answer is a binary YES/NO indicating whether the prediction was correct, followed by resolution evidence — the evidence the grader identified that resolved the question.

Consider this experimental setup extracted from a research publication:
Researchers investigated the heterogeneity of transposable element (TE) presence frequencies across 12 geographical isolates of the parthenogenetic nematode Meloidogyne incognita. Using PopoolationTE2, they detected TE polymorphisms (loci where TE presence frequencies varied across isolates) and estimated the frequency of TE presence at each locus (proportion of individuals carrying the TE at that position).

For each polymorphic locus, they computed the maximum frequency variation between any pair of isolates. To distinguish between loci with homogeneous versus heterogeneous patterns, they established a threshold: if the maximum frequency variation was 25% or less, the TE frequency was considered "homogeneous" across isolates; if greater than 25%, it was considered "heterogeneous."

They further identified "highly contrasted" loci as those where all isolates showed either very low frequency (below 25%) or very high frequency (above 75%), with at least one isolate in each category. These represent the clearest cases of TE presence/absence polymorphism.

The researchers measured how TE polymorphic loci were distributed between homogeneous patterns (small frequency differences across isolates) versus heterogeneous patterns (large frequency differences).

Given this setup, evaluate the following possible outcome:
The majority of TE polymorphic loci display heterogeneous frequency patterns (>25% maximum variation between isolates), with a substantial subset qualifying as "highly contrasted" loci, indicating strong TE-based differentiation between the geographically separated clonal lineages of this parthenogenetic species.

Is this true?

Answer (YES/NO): NO